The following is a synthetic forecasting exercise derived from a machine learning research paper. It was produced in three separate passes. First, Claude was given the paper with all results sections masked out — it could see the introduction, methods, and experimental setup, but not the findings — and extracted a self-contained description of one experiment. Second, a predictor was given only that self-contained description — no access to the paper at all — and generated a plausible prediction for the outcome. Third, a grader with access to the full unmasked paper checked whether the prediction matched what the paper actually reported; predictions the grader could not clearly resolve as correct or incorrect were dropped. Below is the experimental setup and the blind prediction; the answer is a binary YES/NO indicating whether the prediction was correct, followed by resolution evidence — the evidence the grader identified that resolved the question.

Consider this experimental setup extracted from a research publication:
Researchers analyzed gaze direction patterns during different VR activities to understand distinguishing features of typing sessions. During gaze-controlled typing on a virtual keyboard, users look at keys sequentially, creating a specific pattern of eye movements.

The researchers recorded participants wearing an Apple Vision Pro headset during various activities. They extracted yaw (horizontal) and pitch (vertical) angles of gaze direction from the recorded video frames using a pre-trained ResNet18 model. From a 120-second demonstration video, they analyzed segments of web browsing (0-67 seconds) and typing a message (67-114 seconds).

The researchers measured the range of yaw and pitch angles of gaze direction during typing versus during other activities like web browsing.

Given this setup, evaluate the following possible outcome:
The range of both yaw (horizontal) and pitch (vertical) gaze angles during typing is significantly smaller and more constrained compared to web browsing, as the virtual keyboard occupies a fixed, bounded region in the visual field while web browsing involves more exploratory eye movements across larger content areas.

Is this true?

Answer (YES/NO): YES